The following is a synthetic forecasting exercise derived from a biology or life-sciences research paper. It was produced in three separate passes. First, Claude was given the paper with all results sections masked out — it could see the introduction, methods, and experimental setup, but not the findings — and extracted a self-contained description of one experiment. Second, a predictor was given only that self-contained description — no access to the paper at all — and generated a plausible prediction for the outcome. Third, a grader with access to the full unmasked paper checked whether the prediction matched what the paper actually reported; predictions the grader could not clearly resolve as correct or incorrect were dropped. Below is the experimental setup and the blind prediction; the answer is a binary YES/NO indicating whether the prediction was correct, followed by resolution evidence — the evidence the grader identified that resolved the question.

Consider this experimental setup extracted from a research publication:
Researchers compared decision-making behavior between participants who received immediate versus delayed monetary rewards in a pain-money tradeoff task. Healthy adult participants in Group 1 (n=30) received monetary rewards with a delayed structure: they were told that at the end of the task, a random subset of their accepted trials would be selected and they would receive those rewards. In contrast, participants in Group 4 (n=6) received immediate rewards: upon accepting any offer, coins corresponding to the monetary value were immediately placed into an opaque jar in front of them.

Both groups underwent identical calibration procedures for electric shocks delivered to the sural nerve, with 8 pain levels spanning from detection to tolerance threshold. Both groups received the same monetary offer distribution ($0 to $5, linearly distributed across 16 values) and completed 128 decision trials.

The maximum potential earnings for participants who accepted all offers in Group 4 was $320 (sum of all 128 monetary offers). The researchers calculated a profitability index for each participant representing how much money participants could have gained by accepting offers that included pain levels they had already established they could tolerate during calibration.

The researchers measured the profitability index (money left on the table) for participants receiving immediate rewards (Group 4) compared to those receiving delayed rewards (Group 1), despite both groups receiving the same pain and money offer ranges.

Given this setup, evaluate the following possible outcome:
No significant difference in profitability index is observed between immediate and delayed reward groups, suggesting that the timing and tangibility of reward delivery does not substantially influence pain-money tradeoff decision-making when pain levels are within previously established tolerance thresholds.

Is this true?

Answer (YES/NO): NO